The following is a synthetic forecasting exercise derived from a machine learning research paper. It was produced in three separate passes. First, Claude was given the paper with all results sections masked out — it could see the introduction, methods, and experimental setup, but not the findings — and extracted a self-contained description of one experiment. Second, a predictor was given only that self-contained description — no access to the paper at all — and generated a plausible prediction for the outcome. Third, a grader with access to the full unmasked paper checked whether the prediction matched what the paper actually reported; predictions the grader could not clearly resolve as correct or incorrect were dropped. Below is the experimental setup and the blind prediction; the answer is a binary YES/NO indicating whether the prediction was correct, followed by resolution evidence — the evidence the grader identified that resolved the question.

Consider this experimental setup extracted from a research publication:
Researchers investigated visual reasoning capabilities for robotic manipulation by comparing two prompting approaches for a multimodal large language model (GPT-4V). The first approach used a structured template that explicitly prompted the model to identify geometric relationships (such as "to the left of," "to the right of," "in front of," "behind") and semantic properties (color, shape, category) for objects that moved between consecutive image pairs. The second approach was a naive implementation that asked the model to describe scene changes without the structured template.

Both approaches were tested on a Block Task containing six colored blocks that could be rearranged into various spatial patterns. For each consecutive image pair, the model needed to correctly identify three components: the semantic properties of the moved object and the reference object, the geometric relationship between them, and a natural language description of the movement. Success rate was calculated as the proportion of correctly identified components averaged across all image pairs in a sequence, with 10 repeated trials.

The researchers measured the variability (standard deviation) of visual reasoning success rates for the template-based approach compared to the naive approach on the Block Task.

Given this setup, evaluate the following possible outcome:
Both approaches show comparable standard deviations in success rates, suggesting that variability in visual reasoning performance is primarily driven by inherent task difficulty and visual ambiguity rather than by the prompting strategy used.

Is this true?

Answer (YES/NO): NO